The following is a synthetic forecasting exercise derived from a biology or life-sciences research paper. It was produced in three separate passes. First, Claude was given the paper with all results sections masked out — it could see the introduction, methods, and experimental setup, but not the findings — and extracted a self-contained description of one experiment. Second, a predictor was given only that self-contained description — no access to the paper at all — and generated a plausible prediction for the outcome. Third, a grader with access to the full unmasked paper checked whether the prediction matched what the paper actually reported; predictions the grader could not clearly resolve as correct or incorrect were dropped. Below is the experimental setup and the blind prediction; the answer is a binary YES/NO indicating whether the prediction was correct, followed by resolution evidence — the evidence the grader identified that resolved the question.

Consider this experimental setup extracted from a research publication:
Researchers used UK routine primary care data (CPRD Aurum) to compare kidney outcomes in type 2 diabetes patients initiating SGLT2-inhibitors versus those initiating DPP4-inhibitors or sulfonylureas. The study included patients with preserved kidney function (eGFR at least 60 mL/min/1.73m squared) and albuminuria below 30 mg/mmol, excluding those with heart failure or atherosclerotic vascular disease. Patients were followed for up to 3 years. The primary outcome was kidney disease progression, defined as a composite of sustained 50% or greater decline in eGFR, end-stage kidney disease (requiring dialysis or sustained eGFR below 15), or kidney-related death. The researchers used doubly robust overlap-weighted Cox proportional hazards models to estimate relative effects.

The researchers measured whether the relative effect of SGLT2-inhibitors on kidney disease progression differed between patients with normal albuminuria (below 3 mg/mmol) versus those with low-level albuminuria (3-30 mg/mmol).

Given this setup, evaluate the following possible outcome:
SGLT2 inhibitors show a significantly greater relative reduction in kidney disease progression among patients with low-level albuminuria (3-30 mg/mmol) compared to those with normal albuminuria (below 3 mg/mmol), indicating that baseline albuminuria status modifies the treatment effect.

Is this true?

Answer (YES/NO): NO